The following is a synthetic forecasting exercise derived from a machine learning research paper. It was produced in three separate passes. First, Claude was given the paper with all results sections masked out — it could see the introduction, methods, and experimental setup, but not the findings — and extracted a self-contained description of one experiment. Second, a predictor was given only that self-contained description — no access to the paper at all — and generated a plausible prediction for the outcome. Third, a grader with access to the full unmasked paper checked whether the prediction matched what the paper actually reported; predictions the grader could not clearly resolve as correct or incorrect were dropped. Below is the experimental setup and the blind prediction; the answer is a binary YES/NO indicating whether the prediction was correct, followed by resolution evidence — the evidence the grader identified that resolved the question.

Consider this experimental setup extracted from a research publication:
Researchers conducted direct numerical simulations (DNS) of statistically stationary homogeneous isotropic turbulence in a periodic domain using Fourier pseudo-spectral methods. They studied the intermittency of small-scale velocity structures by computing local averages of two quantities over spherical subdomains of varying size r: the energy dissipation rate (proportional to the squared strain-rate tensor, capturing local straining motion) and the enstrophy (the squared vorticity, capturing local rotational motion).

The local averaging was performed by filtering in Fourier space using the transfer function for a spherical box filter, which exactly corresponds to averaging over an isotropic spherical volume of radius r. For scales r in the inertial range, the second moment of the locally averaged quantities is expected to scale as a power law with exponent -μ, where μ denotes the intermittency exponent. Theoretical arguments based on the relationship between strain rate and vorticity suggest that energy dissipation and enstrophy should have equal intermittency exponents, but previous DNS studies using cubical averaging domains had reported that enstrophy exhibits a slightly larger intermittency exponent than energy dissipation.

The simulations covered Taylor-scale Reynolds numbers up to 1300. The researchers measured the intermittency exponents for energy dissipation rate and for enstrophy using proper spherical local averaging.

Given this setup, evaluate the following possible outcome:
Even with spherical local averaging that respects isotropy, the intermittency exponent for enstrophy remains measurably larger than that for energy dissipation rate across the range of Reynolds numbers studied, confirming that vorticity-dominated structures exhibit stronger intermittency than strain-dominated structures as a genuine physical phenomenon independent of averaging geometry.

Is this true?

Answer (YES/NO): YES